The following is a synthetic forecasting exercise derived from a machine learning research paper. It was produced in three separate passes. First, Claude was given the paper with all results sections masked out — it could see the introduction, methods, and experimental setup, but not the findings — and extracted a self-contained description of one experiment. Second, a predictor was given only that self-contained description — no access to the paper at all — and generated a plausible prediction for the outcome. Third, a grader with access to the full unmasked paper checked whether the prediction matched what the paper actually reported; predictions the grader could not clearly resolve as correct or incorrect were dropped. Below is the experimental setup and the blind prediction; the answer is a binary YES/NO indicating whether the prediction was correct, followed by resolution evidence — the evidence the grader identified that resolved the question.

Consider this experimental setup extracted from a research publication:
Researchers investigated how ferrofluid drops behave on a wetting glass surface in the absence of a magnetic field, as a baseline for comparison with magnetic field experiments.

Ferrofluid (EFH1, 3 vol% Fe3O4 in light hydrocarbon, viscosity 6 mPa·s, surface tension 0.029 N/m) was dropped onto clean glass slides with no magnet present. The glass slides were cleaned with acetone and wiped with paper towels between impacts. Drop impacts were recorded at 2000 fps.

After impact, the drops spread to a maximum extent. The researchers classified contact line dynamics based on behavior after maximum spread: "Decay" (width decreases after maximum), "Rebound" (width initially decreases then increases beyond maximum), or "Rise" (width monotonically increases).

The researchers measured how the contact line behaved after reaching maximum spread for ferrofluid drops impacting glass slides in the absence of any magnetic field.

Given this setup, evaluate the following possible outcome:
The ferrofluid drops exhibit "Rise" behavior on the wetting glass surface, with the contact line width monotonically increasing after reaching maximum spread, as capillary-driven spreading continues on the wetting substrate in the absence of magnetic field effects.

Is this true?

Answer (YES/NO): NO